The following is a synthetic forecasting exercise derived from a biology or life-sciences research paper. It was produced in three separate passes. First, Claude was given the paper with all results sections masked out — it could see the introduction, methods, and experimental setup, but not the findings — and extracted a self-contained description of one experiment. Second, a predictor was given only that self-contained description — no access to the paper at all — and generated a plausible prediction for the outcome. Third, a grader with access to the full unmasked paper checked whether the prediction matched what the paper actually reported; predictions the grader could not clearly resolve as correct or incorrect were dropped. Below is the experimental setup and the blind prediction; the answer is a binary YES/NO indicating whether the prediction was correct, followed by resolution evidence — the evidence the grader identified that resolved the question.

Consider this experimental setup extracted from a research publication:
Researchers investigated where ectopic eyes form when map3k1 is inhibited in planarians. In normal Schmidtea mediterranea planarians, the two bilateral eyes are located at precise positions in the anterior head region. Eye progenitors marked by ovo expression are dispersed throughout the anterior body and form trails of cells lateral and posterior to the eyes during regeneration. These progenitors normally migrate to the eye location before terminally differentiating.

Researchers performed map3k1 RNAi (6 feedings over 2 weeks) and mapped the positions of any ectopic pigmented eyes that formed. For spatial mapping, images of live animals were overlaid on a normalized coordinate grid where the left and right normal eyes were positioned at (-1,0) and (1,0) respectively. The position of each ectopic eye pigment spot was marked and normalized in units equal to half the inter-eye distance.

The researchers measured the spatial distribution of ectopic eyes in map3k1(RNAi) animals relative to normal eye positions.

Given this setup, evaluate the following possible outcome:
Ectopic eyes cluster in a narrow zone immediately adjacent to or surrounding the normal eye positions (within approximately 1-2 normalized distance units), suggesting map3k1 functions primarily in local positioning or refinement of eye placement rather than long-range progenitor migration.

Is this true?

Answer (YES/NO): NO